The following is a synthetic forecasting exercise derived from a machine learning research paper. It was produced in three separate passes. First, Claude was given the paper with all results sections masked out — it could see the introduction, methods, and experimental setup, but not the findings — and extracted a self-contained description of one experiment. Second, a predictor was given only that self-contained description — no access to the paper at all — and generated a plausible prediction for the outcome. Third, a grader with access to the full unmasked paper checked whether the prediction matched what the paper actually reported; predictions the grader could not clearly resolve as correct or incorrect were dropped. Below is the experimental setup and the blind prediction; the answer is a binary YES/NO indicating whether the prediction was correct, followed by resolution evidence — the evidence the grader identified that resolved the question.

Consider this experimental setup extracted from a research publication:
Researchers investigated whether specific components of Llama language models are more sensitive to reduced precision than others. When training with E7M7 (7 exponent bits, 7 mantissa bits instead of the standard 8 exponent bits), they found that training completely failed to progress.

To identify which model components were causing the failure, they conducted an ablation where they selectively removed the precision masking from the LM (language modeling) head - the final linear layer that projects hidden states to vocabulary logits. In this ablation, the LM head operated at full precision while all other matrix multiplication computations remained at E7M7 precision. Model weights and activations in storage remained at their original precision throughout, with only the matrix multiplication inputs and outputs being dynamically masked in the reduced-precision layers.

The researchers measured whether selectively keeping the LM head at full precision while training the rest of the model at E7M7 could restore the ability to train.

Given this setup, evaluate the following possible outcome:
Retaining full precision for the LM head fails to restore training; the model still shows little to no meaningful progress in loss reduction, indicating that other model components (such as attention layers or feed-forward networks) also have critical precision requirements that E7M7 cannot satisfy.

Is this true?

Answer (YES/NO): NO